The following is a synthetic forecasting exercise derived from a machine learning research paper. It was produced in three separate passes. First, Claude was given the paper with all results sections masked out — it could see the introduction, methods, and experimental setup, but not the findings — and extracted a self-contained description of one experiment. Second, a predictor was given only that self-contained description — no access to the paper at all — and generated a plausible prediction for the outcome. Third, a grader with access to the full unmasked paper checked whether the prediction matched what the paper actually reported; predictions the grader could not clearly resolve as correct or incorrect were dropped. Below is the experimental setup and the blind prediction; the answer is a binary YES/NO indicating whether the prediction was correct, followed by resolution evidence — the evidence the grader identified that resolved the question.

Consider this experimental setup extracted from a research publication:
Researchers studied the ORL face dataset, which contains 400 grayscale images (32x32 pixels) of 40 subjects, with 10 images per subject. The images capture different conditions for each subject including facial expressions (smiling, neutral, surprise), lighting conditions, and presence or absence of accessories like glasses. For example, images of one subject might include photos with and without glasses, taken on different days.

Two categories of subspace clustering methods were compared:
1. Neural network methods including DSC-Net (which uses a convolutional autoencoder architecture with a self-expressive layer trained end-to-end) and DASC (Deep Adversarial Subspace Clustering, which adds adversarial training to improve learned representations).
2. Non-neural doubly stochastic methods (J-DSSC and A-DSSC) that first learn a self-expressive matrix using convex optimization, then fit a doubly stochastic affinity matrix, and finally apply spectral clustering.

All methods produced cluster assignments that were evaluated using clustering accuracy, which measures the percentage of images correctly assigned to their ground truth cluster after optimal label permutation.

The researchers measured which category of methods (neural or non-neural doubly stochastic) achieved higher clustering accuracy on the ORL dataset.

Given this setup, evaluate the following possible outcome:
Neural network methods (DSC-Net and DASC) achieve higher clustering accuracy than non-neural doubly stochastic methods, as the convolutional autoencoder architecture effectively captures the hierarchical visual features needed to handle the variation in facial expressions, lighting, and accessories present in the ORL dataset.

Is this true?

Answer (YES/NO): YES